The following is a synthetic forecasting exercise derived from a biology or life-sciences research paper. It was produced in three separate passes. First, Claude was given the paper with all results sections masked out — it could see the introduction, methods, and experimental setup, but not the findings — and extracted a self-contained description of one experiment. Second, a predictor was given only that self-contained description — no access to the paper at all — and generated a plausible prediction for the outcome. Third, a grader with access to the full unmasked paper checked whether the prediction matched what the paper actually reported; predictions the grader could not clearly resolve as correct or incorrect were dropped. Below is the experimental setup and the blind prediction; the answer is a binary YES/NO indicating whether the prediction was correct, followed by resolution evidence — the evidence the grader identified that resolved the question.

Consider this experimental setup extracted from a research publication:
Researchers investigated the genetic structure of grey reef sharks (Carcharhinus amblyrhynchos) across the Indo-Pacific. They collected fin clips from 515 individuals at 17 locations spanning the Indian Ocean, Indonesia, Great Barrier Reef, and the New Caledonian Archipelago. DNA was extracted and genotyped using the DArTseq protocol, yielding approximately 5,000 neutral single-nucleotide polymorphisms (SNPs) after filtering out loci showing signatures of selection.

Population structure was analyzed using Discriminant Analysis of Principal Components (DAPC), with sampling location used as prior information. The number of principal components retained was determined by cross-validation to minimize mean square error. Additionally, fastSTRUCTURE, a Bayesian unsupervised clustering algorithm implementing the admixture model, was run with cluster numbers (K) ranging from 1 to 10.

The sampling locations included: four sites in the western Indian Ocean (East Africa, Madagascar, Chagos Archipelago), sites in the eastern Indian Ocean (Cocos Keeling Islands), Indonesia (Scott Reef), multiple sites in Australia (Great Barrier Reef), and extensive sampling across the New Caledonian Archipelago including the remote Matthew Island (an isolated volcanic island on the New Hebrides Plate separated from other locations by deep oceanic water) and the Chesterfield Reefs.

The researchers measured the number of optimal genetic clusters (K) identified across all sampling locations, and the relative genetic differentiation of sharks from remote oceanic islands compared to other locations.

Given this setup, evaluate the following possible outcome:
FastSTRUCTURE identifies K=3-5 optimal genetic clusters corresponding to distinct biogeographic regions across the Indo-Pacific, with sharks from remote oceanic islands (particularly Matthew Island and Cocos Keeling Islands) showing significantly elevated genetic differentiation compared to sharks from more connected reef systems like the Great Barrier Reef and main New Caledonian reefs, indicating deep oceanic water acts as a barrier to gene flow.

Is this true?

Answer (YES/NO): YES